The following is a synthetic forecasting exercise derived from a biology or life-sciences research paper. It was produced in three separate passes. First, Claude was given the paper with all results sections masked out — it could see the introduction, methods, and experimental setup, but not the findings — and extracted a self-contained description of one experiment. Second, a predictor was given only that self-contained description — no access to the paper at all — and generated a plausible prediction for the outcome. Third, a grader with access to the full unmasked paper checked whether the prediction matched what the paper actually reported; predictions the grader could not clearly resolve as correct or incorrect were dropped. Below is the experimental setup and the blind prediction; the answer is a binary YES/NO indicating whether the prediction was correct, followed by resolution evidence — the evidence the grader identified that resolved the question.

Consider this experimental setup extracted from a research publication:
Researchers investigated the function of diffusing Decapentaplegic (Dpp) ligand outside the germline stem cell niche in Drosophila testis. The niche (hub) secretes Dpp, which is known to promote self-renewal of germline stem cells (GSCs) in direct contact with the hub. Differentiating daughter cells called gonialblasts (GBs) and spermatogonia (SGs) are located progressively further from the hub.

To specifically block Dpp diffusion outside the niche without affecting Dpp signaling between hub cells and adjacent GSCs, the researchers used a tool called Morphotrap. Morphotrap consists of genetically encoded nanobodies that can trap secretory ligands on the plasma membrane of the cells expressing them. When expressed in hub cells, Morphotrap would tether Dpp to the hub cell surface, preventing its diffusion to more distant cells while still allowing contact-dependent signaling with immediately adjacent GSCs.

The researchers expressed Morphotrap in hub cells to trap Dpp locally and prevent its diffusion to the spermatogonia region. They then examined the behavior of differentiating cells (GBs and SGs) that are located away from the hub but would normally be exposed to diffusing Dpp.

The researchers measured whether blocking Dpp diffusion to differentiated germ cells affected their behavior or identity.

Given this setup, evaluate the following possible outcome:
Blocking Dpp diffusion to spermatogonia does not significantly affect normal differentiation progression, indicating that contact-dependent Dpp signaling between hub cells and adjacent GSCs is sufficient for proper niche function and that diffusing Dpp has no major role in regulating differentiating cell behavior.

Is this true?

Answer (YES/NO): NO